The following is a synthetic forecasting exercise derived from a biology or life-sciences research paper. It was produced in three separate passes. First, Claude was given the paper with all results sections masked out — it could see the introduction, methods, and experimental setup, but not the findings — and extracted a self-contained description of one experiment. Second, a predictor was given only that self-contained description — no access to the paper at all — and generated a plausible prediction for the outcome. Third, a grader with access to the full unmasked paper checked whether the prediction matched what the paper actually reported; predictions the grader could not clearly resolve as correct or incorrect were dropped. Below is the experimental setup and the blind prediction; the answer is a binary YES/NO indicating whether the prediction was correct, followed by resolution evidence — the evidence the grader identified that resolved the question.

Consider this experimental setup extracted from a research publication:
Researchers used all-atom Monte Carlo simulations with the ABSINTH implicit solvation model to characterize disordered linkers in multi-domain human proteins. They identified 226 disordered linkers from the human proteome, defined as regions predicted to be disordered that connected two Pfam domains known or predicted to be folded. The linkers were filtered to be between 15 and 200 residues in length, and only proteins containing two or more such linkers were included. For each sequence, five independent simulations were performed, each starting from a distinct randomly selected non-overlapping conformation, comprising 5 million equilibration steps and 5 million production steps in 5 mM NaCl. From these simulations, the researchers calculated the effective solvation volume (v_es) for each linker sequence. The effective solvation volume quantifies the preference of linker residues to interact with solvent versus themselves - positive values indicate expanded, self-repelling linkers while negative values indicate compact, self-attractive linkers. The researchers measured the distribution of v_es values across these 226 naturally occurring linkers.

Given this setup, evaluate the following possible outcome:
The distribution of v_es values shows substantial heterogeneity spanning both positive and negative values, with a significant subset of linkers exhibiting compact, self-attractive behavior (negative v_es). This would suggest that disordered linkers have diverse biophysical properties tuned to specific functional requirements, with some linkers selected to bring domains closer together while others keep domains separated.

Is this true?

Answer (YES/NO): YES